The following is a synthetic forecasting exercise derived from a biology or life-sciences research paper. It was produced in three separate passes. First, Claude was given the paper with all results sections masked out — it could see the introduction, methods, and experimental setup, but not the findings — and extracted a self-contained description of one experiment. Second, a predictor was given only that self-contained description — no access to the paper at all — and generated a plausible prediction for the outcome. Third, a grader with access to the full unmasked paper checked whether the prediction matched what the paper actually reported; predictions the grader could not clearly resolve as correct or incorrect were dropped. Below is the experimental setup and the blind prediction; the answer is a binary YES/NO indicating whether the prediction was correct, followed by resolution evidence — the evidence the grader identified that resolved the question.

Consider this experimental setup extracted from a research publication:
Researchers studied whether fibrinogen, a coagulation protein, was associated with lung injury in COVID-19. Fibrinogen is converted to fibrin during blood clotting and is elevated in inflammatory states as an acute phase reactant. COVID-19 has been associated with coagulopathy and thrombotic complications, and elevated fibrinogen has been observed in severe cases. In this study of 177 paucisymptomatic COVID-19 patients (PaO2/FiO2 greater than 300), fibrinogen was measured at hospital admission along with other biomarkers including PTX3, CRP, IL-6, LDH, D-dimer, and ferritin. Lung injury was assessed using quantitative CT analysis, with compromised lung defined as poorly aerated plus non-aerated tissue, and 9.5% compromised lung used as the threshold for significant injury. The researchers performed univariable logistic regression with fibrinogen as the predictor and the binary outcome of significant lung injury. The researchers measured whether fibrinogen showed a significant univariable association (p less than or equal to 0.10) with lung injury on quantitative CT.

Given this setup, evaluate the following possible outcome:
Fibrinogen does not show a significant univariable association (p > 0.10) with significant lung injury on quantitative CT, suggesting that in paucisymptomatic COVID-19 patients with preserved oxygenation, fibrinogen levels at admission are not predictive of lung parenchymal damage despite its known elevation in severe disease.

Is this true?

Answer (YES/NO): NO